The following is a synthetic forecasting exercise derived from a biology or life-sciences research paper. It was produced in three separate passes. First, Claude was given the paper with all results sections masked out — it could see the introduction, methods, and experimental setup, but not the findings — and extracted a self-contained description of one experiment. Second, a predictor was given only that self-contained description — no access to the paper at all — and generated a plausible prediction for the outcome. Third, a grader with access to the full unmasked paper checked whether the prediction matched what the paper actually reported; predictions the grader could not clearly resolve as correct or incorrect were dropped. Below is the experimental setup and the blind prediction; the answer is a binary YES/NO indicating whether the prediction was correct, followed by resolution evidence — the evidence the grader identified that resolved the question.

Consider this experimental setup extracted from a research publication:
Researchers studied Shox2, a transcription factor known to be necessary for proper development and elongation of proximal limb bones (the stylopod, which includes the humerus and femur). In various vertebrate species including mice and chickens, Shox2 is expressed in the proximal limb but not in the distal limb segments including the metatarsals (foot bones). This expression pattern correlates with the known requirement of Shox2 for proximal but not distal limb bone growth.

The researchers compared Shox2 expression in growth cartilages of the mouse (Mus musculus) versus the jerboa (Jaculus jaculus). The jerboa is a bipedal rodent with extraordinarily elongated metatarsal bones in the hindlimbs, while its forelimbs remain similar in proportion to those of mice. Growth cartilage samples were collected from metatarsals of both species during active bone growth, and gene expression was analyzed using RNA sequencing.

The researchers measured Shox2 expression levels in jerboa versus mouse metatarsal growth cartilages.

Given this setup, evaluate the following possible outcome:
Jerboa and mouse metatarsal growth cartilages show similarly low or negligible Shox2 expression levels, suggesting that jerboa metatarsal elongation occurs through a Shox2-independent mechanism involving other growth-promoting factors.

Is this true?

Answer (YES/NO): NO